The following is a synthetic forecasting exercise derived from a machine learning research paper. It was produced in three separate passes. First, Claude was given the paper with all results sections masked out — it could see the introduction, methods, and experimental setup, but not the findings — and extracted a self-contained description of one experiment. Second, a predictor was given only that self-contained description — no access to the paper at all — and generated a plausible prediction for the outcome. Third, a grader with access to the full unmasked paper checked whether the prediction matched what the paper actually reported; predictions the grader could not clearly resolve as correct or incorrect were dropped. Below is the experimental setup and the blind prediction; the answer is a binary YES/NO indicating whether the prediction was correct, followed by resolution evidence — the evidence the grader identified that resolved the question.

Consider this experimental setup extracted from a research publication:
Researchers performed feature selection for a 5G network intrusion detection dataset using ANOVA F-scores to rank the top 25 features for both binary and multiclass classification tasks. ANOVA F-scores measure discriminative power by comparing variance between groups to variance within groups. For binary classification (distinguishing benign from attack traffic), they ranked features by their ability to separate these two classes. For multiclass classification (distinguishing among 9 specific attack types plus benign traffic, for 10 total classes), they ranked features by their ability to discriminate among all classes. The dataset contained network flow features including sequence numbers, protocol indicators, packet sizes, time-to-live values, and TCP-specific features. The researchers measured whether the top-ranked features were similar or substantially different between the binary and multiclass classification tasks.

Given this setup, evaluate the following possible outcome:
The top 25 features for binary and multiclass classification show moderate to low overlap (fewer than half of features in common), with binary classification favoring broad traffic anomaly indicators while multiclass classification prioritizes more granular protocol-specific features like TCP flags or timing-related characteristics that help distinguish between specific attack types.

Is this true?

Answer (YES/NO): NO